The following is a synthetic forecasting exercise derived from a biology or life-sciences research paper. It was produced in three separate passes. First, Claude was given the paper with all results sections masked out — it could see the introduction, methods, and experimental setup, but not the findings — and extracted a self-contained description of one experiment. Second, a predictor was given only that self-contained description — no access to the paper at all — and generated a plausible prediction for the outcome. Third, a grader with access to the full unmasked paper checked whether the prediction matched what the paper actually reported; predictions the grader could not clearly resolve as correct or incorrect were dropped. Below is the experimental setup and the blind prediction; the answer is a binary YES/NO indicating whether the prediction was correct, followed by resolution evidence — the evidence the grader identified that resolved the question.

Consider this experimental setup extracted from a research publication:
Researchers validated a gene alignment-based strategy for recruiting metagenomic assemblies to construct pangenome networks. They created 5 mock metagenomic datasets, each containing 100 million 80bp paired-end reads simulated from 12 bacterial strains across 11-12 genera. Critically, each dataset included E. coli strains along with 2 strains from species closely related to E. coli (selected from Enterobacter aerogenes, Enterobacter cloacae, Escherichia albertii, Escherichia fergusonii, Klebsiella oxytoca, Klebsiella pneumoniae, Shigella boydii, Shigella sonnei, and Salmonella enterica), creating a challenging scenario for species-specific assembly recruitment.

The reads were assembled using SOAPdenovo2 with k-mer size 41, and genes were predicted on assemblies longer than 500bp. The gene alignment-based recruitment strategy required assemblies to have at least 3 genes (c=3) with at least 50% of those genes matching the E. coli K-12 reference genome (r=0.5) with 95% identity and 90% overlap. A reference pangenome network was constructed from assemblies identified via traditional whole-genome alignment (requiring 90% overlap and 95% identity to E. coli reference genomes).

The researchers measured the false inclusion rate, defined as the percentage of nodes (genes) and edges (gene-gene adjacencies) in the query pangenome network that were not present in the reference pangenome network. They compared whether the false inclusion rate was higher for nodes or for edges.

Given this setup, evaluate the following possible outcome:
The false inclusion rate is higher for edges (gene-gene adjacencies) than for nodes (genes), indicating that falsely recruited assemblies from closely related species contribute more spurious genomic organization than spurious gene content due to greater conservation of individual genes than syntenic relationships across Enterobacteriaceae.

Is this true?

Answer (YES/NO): YES